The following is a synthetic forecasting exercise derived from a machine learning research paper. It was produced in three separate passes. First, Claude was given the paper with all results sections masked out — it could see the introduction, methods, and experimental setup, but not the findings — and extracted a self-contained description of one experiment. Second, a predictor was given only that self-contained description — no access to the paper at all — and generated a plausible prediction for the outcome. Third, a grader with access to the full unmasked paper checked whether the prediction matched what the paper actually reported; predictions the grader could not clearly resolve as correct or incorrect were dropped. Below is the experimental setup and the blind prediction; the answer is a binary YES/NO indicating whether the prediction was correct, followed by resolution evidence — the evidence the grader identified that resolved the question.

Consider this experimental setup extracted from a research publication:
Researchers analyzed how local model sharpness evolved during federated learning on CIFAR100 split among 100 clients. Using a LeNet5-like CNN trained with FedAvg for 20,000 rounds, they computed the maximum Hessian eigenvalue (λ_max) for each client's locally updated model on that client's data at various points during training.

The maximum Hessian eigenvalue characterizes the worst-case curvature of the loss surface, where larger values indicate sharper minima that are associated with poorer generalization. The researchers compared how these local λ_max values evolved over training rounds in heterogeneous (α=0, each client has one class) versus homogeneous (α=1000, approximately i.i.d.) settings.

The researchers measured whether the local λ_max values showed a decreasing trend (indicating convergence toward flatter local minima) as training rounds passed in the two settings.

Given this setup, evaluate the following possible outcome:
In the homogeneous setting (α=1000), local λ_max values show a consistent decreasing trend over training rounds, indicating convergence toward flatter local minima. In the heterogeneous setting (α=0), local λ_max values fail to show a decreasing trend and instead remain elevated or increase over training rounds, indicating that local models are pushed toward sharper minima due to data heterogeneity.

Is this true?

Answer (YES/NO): NO